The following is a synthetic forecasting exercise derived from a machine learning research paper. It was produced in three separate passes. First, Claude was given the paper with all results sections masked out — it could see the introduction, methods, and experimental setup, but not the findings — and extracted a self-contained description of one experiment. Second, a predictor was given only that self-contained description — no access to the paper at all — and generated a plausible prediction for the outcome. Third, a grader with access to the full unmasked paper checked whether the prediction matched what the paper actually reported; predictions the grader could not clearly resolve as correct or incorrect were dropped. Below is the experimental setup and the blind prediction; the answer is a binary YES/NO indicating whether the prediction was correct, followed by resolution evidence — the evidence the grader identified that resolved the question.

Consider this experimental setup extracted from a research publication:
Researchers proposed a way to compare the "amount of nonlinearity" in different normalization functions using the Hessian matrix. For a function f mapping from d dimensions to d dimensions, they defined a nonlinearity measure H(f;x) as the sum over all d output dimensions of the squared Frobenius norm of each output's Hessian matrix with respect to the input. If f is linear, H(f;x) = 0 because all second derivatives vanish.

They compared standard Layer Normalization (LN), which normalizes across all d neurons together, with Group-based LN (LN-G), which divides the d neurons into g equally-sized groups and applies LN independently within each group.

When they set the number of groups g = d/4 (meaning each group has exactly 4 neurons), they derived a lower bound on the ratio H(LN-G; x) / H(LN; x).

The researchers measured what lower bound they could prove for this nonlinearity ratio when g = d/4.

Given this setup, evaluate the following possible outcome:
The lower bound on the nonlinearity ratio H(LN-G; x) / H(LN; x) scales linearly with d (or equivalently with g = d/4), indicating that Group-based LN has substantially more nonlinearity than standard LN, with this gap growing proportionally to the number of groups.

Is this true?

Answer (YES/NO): YES